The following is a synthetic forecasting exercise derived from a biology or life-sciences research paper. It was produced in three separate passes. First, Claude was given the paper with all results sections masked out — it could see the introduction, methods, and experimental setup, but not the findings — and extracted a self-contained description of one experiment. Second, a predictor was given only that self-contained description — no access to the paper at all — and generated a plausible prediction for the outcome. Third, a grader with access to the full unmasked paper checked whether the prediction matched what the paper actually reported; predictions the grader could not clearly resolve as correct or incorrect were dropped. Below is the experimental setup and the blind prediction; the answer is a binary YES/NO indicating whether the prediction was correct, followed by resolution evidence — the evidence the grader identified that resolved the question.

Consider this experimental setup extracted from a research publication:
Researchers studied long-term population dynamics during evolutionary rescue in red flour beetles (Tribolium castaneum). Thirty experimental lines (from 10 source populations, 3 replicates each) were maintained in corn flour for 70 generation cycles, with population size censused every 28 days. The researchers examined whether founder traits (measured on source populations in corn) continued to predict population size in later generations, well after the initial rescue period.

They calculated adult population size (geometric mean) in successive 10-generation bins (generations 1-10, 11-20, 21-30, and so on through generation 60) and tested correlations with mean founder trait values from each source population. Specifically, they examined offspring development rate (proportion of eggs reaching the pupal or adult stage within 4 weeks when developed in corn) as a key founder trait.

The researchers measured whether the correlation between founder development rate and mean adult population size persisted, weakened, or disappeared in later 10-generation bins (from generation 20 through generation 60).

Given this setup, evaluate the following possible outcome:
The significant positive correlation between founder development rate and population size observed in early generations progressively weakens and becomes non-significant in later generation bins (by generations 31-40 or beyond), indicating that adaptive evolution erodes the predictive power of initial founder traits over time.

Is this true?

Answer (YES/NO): NO